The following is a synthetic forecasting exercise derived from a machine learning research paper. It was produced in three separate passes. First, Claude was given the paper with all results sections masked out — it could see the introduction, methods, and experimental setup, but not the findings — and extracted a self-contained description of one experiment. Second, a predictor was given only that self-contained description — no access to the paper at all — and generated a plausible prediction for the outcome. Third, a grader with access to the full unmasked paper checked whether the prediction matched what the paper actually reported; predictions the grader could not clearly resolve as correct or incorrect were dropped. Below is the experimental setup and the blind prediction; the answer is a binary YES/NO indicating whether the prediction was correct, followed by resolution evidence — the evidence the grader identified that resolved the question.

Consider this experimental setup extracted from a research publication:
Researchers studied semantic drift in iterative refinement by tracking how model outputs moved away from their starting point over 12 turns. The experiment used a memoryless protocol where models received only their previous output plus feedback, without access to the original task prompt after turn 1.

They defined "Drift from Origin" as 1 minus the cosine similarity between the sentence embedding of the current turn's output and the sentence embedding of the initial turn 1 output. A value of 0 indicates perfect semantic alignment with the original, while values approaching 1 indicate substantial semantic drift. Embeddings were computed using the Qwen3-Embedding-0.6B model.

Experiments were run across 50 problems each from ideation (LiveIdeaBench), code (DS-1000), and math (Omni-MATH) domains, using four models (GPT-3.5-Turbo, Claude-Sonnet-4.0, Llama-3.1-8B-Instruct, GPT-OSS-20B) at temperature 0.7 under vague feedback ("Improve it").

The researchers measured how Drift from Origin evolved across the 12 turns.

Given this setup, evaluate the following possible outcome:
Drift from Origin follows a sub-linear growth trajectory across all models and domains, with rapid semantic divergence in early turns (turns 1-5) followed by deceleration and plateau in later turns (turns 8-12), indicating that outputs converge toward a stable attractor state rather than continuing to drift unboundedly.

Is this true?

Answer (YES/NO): NO